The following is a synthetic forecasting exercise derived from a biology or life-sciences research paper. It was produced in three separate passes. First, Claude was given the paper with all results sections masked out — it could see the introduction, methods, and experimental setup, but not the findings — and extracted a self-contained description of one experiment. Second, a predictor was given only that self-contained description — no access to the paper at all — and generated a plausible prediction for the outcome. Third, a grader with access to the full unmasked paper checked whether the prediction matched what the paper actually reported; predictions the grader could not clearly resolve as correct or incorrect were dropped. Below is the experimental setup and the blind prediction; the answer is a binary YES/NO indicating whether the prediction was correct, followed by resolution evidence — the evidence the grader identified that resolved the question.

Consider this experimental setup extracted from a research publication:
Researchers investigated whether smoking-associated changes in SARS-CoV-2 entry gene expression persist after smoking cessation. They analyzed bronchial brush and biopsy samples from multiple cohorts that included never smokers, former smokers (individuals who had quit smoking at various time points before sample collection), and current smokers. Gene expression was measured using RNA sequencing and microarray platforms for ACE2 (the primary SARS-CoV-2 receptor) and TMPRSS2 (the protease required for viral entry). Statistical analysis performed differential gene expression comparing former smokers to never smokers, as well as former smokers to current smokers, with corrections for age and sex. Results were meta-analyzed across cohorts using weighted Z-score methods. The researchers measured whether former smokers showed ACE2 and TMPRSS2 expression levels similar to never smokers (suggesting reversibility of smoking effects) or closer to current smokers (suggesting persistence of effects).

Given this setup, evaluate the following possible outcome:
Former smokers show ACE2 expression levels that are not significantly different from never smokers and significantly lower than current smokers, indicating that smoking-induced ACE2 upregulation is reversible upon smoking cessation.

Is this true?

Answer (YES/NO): YES